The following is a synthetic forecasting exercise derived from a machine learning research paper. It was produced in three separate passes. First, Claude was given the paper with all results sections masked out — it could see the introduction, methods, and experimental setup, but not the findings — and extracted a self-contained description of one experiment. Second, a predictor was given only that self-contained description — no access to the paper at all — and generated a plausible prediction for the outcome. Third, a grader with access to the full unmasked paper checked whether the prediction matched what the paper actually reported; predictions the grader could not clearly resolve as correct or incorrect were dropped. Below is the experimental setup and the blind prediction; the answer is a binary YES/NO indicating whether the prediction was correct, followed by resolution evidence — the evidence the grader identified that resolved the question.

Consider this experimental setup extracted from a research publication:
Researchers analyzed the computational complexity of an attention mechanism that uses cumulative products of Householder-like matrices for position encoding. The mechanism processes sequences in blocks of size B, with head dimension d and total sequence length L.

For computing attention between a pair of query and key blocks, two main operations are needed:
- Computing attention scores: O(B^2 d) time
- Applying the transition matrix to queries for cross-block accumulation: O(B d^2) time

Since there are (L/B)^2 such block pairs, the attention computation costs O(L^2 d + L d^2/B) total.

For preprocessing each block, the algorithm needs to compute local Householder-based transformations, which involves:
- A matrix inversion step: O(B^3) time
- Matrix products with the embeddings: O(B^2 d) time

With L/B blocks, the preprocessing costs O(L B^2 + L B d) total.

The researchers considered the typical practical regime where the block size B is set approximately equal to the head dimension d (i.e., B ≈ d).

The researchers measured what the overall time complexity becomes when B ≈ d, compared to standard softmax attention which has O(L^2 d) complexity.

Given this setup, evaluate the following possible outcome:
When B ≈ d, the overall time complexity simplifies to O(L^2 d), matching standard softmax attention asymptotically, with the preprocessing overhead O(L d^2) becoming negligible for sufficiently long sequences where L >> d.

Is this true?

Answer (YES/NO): YES